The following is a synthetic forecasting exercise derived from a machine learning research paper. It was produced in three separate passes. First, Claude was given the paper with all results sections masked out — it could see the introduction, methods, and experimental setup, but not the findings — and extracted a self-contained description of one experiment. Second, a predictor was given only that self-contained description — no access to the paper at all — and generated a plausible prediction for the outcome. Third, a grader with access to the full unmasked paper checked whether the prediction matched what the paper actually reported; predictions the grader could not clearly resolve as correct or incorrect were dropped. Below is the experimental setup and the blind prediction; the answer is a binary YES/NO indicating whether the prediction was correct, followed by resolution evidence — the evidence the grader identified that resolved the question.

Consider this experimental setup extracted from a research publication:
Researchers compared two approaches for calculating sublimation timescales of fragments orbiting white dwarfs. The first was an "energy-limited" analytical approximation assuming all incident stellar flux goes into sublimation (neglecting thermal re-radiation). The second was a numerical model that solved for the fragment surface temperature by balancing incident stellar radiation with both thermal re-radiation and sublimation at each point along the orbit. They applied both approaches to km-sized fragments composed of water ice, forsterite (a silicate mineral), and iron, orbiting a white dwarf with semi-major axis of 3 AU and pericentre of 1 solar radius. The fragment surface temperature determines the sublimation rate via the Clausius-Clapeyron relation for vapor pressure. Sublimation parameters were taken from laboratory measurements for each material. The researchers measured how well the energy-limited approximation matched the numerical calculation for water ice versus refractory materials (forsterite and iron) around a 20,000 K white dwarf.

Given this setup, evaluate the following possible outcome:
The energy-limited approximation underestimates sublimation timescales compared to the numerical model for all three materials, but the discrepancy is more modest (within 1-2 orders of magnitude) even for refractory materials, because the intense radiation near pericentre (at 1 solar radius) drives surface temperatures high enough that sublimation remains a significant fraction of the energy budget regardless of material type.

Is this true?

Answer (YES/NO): NO